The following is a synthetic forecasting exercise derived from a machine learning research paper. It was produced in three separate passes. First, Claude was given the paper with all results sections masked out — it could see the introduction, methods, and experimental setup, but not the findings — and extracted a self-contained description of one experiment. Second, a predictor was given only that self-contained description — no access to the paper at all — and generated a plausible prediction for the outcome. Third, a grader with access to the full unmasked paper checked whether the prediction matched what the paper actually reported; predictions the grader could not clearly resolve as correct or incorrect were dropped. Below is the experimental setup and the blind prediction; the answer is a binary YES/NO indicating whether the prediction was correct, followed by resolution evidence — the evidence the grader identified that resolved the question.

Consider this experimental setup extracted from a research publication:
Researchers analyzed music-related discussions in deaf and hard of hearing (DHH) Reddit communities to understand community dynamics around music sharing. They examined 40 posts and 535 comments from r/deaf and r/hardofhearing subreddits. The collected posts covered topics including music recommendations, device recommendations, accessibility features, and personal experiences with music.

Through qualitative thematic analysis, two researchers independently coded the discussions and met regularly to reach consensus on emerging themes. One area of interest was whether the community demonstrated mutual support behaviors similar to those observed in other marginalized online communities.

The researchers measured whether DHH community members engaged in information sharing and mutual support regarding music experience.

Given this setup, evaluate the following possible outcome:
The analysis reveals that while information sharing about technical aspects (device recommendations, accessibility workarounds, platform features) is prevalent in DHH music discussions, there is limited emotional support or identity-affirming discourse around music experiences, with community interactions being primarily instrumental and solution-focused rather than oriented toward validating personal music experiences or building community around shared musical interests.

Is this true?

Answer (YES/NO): NO